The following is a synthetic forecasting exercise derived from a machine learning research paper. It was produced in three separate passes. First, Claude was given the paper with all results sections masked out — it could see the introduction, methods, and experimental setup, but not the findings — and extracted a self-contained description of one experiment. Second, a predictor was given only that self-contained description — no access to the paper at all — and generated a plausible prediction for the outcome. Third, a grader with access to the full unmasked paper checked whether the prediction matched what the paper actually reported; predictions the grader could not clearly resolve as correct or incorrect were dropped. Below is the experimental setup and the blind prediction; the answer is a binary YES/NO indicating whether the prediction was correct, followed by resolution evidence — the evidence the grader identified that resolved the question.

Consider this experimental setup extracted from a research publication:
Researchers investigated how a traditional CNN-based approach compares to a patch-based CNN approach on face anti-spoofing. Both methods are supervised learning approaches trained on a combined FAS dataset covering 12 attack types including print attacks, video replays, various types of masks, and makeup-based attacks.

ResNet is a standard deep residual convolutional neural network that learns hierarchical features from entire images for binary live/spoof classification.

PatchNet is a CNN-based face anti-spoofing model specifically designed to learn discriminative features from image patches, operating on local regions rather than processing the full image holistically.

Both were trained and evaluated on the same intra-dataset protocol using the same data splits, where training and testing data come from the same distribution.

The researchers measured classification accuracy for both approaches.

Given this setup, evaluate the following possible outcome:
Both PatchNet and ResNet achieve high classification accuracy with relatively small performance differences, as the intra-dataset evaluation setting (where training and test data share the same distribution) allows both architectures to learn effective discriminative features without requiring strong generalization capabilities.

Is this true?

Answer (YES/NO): YES